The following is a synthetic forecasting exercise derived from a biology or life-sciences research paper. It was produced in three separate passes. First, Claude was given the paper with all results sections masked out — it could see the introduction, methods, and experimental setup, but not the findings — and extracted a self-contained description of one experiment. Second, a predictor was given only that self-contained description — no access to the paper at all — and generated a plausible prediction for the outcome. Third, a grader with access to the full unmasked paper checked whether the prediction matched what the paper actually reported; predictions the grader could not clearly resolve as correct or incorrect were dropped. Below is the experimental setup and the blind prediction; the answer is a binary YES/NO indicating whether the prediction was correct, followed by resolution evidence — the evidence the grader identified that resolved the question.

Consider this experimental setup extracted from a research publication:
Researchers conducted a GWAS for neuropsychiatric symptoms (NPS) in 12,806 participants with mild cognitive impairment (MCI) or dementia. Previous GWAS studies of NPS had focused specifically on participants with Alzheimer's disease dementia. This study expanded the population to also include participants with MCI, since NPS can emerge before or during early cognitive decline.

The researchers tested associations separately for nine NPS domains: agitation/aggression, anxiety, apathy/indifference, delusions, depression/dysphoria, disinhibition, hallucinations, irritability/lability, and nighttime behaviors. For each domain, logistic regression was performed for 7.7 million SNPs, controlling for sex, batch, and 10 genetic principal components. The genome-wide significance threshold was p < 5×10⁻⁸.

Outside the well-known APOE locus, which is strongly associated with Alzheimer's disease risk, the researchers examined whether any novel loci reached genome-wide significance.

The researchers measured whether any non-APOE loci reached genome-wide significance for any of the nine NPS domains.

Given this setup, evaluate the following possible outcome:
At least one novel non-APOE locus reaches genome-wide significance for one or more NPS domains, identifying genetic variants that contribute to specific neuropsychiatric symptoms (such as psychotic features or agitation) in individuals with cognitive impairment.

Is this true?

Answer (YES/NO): YES